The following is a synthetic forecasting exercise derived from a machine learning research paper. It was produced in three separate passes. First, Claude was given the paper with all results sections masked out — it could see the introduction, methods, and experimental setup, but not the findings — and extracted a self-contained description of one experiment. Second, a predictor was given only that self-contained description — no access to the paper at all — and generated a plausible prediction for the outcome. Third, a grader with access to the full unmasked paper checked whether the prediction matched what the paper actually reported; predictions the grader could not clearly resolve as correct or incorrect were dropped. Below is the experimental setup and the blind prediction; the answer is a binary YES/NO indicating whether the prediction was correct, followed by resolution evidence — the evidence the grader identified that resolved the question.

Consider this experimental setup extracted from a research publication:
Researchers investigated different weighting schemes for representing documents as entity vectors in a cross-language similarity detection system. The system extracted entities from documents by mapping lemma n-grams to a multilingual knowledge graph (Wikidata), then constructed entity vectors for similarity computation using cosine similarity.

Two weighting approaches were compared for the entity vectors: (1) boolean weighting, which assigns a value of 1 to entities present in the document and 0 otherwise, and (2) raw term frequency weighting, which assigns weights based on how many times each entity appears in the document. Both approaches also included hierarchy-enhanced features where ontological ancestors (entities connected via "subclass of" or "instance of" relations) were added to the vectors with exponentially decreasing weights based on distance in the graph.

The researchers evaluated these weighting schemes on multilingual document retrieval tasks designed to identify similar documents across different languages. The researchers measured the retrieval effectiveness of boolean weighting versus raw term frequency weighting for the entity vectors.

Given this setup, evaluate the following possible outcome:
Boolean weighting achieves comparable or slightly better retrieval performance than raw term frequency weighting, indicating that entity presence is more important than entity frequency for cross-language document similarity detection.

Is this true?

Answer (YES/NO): YES